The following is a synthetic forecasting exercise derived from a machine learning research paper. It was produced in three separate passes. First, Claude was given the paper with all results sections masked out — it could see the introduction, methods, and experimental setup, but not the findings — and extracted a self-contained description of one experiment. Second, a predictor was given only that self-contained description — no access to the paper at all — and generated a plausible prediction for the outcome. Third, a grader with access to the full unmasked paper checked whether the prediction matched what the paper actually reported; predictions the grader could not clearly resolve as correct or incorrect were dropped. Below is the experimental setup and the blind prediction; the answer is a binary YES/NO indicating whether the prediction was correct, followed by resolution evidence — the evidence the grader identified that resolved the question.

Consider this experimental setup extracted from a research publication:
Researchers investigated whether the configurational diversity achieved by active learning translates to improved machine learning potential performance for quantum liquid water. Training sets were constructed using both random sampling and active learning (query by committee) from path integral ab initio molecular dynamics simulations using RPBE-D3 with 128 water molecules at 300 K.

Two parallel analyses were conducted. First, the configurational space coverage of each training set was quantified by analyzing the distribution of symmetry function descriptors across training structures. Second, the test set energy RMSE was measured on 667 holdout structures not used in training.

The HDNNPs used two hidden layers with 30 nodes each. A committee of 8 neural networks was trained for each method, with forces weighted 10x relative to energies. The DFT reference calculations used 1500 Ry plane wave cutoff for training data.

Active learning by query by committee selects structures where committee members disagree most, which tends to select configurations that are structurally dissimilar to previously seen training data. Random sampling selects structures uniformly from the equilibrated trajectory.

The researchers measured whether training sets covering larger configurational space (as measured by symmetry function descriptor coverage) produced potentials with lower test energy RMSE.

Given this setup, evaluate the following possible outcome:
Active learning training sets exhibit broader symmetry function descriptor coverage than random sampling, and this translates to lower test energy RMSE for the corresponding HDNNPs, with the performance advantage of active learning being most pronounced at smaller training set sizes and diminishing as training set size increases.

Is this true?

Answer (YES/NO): NO